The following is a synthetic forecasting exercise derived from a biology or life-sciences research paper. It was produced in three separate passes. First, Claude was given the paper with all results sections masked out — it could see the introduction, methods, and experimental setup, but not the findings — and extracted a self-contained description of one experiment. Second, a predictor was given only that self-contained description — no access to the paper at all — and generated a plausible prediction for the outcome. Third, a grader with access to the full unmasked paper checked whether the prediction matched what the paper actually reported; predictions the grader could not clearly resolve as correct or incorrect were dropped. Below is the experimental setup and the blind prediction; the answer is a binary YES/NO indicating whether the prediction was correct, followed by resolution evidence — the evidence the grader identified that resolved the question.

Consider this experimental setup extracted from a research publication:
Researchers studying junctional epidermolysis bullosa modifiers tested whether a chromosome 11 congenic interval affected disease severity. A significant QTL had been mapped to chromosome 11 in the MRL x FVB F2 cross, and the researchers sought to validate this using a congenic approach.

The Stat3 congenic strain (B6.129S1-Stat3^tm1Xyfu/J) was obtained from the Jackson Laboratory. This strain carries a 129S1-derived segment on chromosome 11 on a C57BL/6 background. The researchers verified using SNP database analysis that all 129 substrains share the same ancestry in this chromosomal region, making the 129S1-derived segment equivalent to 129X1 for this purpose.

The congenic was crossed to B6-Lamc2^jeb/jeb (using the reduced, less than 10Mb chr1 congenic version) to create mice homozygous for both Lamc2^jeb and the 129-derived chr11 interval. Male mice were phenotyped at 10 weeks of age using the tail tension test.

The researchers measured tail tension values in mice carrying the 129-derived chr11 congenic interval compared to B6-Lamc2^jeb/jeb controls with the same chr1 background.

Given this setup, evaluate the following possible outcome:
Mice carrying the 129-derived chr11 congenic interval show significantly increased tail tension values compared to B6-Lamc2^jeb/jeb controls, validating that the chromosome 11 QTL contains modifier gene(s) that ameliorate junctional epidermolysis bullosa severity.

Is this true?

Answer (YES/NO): NO